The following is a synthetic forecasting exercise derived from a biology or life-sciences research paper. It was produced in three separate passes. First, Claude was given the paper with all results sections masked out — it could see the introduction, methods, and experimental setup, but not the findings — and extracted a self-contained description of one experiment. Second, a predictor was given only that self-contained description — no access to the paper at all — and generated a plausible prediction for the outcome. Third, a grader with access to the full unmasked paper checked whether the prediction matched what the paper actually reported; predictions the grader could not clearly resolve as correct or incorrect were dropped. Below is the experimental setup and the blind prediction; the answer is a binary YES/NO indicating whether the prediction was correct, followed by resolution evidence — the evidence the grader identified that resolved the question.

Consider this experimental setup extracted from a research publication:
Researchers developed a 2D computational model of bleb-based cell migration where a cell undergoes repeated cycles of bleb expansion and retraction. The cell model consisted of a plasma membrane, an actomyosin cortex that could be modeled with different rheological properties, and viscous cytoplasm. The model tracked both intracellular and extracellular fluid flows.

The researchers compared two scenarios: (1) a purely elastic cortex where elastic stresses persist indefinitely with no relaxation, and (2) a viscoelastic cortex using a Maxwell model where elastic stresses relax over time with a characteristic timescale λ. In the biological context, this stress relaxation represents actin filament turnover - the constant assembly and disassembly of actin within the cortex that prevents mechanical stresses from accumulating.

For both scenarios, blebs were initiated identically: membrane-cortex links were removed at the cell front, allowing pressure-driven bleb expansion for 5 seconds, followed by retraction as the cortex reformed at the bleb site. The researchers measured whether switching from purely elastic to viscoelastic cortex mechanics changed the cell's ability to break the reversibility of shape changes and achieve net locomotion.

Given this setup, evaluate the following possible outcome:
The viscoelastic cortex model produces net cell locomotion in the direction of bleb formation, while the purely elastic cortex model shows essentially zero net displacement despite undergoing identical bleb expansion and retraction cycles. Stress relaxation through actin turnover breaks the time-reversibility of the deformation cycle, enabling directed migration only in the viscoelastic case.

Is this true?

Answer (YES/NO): YES